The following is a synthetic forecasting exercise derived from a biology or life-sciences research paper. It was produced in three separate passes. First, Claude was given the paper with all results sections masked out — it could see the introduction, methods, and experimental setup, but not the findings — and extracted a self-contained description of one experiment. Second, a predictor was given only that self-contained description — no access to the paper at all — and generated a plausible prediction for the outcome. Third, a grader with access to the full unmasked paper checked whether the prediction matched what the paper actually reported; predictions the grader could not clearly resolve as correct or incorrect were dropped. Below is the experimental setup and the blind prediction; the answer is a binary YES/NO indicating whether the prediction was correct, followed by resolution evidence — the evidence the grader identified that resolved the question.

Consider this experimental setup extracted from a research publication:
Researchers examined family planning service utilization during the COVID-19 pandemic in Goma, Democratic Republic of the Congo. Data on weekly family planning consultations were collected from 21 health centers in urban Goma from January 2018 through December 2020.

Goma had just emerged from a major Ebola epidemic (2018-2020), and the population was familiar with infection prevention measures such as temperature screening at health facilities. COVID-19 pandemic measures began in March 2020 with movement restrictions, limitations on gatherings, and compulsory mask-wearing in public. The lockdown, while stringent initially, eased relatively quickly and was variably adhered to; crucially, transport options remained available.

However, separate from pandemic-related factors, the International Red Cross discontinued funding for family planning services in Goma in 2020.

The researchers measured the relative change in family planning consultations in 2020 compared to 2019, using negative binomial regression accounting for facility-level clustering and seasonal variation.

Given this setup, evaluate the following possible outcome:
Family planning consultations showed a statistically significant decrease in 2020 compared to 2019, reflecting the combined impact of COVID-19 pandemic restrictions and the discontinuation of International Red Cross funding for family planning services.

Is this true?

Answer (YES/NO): NO